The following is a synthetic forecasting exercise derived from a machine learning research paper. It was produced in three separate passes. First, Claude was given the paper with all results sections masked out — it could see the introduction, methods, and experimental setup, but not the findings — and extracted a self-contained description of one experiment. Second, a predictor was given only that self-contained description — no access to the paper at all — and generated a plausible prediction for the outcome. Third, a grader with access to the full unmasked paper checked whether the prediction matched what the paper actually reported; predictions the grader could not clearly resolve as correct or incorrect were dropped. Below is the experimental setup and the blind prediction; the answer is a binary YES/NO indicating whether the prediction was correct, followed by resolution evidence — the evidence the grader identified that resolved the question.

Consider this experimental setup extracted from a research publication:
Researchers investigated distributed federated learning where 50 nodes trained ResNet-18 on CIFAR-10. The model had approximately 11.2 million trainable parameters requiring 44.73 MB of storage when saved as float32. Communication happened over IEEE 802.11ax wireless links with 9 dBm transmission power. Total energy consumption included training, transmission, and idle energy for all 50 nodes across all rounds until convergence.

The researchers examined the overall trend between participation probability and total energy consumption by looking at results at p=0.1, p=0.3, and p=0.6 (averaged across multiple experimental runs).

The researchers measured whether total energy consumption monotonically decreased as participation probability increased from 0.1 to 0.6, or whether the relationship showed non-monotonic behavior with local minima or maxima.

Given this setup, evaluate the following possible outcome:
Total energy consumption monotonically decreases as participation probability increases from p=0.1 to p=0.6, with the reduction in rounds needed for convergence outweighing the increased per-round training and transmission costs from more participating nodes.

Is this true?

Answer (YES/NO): YES